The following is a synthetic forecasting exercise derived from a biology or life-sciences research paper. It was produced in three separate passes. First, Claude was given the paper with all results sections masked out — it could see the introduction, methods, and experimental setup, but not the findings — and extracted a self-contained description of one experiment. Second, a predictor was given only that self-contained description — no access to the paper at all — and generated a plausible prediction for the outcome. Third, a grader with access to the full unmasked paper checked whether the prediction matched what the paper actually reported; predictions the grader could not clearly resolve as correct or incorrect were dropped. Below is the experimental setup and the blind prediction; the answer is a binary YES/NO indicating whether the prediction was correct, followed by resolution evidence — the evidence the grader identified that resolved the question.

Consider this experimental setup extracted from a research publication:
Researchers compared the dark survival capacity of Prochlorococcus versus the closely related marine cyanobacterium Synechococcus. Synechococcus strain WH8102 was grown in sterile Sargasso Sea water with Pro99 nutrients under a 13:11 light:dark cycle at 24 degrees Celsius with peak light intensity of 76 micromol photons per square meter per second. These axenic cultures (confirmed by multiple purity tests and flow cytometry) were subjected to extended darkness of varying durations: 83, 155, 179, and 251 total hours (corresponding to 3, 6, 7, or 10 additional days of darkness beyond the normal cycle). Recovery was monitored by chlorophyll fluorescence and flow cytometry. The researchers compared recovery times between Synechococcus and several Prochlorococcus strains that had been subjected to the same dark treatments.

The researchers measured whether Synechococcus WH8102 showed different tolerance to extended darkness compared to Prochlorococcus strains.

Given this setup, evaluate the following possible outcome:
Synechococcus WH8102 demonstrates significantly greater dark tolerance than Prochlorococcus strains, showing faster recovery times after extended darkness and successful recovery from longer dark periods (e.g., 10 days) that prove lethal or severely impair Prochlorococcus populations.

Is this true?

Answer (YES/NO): NO